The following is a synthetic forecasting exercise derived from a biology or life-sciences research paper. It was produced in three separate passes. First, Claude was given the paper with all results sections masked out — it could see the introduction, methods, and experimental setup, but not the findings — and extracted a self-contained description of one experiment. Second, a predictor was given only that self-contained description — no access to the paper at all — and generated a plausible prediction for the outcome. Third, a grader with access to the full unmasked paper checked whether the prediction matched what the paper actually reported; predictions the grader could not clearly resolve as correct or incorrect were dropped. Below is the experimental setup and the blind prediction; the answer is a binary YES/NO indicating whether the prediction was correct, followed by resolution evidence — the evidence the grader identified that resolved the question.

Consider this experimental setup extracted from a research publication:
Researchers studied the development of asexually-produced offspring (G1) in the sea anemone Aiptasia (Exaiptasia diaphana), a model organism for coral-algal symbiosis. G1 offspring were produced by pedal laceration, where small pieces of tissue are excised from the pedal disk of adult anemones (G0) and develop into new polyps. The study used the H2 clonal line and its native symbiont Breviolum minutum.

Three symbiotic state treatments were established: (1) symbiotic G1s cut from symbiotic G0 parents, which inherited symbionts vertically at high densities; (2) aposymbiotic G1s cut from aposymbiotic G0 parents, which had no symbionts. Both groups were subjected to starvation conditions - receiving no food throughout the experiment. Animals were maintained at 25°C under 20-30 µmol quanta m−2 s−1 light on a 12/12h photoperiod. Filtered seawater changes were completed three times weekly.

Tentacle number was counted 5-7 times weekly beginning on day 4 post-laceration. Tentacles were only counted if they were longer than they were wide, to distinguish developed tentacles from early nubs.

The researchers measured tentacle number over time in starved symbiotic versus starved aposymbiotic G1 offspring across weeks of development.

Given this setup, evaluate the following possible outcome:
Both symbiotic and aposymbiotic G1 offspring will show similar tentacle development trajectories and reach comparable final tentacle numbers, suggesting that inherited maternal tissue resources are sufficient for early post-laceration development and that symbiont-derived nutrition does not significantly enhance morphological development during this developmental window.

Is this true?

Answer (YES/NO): NO